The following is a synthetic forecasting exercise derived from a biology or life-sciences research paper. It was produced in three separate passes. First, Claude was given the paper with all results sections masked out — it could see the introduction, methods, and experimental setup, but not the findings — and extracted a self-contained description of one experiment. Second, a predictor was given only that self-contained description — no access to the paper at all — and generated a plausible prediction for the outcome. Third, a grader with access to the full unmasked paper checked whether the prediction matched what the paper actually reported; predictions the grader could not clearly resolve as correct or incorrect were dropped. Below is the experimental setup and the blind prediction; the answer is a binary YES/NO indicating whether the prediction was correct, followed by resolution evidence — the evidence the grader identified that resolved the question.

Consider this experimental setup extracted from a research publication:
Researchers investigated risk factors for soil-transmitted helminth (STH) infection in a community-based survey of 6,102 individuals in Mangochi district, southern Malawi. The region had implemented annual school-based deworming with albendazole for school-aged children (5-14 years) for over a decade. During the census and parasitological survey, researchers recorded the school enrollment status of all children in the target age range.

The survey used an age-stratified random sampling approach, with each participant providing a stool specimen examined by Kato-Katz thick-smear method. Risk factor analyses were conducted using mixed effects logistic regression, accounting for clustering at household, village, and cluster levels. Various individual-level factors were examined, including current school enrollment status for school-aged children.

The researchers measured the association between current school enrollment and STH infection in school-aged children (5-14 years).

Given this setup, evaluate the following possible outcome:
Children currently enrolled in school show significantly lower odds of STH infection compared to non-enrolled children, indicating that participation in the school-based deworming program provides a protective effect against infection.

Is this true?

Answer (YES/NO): YES